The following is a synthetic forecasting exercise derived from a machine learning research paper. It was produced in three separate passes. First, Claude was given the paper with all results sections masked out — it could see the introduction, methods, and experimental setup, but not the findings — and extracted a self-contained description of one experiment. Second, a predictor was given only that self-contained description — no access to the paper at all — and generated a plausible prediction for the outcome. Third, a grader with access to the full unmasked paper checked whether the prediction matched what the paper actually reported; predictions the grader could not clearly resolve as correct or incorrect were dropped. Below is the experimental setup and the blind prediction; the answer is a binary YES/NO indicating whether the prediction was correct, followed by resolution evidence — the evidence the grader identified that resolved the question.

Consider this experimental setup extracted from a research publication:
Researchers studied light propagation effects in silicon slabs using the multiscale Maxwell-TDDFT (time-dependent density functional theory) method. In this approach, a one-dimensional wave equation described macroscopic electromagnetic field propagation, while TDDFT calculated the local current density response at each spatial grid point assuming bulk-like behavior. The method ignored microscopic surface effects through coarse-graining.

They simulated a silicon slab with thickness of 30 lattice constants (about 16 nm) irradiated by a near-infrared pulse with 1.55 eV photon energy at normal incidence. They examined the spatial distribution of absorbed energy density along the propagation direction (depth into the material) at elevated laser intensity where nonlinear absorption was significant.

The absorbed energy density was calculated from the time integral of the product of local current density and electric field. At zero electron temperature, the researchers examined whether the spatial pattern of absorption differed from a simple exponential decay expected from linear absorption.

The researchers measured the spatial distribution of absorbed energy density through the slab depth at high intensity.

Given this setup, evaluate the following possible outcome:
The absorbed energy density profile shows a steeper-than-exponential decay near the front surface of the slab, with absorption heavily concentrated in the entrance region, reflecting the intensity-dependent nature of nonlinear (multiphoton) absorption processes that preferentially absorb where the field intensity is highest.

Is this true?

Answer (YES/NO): NO